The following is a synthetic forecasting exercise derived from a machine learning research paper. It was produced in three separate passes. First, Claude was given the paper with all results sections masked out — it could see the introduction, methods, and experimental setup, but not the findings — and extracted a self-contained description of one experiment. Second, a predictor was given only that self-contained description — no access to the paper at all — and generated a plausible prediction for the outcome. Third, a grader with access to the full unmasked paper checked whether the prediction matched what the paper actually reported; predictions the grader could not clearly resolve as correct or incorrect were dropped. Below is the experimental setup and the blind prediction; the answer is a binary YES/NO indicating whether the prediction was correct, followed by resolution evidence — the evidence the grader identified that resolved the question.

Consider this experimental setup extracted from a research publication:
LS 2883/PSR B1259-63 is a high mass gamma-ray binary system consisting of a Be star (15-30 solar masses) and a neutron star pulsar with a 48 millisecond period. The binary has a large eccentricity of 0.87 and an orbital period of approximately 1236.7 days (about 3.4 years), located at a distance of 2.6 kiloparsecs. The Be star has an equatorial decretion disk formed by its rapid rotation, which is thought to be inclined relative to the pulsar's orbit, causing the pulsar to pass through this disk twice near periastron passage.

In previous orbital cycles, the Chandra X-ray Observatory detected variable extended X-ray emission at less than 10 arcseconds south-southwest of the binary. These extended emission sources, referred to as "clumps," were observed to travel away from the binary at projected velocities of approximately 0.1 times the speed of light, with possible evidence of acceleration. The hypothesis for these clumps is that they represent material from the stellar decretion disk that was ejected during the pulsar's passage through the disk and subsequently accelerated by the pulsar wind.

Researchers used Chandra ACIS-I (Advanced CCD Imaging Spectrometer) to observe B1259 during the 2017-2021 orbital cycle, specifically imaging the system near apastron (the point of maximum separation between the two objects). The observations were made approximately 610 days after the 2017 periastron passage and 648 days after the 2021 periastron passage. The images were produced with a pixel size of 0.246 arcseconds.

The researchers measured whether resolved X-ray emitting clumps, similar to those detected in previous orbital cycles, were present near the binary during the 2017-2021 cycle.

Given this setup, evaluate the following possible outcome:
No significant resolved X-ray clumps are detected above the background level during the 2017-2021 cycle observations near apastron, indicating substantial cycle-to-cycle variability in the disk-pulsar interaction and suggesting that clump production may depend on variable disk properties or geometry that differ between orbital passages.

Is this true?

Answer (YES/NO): YES